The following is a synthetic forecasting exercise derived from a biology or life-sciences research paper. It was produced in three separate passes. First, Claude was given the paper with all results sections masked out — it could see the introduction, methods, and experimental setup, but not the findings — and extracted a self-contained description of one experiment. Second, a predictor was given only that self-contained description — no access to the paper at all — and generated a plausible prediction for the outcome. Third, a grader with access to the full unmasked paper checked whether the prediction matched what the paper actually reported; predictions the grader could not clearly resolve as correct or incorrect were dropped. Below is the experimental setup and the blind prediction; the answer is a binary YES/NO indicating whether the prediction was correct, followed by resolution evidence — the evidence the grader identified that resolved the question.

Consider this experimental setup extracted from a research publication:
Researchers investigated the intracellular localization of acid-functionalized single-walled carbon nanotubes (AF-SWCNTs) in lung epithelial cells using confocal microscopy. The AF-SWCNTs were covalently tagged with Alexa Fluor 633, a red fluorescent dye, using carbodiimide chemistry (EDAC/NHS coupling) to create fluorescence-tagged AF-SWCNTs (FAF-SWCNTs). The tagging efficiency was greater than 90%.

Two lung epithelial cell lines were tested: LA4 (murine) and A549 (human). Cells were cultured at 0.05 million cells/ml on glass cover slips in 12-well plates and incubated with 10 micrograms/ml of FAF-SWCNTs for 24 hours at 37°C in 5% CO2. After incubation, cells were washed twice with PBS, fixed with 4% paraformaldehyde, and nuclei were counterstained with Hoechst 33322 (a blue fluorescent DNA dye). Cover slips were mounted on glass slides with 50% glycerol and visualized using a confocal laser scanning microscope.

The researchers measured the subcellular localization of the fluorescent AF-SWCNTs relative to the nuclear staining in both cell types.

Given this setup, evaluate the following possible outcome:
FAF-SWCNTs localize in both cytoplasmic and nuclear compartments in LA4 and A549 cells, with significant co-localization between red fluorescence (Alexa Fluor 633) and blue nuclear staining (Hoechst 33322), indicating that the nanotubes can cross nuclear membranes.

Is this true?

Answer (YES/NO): NO